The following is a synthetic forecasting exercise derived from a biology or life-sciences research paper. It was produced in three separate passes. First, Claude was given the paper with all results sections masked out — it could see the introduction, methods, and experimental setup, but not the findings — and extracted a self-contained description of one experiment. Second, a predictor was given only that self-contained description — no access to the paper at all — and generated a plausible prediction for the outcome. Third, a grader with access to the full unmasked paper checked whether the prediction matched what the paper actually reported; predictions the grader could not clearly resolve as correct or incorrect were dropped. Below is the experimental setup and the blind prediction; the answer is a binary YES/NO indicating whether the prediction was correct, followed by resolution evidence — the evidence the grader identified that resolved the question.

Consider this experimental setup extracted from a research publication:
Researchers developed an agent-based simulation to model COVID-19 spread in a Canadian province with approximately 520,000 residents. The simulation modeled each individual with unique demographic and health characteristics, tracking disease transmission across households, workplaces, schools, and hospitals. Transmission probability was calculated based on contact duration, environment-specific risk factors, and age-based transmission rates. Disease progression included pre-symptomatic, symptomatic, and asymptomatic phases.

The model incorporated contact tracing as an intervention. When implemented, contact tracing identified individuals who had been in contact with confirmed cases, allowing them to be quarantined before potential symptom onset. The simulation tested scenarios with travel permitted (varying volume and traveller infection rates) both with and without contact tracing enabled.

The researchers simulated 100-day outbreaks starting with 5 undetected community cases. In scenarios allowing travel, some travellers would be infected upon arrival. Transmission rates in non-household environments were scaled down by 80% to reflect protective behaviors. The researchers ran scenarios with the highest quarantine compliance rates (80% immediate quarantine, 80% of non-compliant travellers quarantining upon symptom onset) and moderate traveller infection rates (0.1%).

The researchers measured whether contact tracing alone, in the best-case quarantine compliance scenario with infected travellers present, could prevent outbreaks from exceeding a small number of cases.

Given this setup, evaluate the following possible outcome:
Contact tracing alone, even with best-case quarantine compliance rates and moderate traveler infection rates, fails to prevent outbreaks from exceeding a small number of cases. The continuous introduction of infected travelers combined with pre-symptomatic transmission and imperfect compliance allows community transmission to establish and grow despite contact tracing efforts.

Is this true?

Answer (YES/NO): YES